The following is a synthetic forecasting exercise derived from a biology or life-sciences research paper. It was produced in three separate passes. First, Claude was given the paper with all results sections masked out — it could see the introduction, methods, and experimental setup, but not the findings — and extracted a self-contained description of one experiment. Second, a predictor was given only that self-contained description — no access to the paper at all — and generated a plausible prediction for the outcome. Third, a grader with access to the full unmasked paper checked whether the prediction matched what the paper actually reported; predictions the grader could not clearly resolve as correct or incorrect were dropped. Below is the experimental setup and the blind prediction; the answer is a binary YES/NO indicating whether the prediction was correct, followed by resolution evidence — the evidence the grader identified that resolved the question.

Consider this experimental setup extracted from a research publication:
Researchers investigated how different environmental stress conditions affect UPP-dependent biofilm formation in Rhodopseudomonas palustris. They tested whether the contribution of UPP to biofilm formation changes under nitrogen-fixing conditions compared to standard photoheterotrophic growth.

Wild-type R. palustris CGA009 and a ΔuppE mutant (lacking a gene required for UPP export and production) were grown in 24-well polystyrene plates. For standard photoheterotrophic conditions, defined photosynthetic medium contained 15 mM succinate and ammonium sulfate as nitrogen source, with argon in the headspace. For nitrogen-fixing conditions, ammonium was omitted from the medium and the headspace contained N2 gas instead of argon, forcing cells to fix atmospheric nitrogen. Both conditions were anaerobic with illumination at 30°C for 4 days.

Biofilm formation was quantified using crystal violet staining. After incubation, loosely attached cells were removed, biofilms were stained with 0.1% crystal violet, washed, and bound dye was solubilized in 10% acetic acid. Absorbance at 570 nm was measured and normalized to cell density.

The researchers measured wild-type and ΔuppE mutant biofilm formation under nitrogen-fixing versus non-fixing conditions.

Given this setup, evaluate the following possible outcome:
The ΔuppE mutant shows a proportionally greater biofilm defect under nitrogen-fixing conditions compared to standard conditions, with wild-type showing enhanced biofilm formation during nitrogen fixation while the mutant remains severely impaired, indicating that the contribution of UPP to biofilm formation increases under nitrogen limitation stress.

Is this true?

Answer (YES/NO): NO